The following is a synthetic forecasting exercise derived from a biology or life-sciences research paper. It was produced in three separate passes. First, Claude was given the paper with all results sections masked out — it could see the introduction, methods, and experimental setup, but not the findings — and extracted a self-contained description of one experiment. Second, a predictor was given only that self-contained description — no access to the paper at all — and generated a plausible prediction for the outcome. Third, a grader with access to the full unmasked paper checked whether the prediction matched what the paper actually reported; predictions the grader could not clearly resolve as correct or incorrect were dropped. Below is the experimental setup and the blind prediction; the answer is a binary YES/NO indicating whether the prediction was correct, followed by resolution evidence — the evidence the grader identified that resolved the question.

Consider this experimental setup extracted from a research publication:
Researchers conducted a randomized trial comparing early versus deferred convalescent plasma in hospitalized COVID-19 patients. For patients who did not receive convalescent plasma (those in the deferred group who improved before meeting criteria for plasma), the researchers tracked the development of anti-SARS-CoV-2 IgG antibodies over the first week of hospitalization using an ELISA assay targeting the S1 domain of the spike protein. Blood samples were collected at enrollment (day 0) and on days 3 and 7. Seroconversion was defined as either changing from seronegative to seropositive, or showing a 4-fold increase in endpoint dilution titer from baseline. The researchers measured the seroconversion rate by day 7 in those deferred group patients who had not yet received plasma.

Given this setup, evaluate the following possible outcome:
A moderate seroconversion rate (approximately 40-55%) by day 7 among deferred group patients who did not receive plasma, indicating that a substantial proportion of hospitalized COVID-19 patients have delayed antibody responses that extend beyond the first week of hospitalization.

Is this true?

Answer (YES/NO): NO